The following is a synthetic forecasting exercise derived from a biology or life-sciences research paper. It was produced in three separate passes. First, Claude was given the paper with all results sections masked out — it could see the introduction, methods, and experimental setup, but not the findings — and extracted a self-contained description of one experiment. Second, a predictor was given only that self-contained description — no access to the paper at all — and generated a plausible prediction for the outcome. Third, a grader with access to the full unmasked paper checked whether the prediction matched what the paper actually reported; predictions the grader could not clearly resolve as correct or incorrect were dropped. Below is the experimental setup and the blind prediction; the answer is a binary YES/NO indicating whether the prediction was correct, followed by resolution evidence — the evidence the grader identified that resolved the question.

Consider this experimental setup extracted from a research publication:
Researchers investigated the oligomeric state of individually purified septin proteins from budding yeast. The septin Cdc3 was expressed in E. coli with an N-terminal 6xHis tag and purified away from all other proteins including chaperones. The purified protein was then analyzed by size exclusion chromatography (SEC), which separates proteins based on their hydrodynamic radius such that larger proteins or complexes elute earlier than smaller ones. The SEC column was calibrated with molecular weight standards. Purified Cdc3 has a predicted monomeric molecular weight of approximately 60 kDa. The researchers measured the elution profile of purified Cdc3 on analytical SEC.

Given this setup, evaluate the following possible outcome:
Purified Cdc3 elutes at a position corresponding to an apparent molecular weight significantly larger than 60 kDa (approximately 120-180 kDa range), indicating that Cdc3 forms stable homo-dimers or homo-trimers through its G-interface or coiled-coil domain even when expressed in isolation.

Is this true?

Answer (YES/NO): NO